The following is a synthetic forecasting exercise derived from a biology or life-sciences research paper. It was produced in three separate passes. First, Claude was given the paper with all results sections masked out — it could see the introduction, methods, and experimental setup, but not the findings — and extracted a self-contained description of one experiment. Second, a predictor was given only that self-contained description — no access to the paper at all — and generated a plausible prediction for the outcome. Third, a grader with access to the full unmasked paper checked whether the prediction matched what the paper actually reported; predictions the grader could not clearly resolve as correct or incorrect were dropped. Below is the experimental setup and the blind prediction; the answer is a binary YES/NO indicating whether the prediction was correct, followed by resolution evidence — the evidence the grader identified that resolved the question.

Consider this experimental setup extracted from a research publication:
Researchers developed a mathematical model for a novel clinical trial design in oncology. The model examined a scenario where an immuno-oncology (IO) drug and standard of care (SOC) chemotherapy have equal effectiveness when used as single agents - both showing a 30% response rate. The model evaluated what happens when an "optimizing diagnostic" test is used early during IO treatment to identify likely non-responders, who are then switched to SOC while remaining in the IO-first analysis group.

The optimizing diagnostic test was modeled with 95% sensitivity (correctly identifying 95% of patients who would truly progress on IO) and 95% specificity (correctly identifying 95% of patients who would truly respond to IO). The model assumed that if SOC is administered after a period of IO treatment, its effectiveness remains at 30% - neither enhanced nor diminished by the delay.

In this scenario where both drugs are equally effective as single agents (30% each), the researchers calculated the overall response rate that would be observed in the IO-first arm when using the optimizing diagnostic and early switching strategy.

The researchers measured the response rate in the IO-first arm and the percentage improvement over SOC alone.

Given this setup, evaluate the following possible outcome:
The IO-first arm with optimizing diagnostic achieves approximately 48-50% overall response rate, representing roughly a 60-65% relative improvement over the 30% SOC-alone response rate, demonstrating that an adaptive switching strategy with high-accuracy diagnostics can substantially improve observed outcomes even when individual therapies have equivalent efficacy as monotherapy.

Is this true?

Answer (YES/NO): YES